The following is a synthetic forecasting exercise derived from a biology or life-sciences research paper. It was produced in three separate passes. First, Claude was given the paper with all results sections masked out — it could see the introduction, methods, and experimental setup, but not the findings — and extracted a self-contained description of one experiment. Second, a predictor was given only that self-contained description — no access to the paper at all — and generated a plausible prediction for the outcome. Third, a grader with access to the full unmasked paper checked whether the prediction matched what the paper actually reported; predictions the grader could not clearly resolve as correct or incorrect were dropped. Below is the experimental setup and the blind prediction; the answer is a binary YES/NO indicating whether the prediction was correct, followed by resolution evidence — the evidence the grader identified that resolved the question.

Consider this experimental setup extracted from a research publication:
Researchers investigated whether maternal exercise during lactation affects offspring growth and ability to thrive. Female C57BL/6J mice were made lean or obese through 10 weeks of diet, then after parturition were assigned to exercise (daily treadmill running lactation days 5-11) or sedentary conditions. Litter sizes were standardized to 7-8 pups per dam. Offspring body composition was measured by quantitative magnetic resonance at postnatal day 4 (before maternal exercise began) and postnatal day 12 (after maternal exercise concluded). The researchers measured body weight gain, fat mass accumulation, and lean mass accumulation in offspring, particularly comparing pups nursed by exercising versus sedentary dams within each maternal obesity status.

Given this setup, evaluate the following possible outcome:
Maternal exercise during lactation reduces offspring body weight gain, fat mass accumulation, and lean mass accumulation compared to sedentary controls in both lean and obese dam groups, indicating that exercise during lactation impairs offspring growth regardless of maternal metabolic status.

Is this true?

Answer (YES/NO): NO